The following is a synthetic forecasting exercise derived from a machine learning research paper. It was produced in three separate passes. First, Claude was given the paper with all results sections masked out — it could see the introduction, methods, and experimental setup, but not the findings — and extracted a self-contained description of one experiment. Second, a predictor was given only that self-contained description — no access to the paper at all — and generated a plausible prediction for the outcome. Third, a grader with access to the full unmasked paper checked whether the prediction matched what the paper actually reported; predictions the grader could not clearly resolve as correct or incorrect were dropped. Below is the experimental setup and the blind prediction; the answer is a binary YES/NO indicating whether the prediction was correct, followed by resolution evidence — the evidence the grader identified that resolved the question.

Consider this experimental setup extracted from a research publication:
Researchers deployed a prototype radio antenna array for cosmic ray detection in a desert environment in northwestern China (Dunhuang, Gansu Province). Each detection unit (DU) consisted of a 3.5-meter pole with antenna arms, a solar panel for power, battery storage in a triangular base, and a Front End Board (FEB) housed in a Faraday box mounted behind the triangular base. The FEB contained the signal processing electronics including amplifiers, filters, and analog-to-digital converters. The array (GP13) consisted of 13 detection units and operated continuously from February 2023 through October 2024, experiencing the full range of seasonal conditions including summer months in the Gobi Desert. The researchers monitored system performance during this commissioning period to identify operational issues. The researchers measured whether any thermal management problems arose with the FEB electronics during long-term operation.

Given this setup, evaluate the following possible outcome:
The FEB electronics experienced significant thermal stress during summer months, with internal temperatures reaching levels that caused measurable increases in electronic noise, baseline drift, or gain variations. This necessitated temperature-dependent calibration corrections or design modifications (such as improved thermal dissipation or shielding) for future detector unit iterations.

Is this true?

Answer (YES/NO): NO